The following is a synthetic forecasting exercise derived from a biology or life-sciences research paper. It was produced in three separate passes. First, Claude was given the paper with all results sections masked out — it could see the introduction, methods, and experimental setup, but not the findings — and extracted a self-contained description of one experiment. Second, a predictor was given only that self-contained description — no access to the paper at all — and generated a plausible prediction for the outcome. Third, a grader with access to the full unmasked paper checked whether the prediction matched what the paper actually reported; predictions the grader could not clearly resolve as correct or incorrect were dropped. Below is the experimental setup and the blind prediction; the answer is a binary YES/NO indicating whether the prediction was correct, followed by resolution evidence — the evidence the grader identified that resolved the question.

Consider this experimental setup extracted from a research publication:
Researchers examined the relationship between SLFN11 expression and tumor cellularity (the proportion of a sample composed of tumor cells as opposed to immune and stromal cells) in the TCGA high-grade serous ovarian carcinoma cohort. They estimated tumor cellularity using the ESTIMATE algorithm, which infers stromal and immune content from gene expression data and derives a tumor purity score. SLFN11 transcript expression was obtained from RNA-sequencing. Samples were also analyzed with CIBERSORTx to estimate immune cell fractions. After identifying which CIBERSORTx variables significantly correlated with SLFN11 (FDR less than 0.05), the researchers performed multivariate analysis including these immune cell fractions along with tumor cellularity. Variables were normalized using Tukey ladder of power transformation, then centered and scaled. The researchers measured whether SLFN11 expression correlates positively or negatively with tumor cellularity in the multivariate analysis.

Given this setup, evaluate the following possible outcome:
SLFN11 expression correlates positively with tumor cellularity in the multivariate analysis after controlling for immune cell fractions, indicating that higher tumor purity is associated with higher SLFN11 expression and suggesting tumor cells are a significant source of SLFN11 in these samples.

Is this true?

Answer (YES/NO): NO